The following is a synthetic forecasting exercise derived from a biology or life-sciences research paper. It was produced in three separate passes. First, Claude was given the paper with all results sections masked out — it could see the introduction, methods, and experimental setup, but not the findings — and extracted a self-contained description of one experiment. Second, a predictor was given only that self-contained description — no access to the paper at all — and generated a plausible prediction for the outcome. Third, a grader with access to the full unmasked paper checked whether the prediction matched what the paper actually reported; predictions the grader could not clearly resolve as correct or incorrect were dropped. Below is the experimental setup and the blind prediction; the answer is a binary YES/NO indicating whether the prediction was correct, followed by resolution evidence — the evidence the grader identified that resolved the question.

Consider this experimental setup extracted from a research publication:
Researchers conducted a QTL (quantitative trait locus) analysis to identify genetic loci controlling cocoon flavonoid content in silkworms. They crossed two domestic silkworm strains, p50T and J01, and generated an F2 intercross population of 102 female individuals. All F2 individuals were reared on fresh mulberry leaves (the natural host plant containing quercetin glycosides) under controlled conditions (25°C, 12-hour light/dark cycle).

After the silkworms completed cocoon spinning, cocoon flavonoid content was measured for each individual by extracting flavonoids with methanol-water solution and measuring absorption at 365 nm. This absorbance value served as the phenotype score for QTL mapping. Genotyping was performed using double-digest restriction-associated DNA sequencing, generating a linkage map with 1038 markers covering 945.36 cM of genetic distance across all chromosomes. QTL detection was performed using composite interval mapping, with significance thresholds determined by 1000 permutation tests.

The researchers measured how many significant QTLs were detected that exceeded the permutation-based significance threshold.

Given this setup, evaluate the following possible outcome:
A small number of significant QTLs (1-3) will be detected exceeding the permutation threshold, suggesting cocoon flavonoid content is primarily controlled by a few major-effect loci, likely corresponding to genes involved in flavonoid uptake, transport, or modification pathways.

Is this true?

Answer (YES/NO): YES